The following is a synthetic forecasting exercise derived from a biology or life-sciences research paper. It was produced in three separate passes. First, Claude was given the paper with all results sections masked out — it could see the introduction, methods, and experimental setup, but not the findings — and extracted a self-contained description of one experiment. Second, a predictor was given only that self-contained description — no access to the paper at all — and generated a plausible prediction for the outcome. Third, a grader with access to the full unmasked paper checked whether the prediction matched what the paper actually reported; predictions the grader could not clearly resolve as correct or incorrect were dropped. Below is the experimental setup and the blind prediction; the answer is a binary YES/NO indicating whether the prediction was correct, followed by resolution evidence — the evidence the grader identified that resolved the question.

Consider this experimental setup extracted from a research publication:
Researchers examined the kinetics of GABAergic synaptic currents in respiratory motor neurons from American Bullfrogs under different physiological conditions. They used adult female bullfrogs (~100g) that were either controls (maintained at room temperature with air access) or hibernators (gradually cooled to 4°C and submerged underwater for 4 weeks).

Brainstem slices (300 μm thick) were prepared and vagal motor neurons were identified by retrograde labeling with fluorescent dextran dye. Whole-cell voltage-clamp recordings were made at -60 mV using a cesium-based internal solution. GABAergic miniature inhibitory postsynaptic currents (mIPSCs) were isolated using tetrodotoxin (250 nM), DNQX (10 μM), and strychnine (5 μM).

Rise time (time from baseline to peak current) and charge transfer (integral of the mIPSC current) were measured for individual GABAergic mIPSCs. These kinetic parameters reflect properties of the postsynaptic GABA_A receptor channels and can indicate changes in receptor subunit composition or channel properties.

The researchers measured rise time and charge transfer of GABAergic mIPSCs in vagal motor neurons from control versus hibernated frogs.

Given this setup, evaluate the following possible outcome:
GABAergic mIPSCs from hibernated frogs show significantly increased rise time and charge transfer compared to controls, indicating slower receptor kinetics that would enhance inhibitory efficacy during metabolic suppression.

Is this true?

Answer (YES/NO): NO